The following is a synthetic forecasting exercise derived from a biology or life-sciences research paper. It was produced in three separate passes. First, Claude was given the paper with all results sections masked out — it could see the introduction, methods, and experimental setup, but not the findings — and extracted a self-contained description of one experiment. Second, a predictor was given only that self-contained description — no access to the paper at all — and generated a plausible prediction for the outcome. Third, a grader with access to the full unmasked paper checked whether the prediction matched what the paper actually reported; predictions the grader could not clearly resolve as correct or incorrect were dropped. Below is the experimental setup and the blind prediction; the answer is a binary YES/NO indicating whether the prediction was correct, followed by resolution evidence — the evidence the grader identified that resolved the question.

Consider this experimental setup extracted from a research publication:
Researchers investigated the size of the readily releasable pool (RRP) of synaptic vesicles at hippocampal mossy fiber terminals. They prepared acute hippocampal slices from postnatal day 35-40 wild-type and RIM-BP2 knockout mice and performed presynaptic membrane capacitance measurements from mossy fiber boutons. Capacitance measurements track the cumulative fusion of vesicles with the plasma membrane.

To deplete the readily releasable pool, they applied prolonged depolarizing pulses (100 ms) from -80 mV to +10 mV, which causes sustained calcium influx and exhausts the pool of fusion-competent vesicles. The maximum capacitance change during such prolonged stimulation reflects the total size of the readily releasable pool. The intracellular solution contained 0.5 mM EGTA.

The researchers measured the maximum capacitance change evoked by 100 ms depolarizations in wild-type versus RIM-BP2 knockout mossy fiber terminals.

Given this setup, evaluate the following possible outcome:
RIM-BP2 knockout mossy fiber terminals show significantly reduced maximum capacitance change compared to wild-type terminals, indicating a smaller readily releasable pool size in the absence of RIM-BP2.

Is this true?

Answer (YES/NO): NO